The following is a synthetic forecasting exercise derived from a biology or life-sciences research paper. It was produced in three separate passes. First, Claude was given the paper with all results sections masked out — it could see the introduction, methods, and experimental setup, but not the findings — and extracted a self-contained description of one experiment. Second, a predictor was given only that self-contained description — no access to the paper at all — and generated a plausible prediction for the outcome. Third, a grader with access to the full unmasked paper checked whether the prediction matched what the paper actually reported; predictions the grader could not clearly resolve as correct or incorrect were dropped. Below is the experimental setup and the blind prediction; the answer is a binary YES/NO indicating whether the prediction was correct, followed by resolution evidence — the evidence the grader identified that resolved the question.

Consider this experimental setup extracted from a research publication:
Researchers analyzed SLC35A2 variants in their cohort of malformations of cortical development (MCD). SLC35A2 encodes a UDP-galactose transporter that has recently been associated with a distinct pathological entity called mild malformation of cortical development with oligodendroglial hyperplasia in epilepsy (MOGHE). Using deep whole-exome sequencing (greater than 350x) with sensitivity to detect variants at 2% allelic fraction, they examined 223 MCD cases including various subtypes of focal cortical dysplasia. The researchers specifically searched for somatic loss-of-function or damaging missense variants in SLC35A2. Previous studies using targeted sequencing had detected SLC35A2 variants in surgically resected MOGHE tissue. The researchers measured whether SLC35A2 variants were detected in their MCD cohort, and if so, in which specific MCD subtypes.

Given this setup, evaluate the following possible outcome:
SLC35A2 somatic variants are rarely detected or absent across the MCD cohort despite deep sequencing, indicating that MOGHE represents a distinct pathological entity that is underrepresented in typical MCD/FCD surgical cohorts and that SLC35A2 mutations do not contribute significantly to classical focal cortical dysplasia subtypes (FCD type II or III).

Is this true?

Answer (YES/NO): NO